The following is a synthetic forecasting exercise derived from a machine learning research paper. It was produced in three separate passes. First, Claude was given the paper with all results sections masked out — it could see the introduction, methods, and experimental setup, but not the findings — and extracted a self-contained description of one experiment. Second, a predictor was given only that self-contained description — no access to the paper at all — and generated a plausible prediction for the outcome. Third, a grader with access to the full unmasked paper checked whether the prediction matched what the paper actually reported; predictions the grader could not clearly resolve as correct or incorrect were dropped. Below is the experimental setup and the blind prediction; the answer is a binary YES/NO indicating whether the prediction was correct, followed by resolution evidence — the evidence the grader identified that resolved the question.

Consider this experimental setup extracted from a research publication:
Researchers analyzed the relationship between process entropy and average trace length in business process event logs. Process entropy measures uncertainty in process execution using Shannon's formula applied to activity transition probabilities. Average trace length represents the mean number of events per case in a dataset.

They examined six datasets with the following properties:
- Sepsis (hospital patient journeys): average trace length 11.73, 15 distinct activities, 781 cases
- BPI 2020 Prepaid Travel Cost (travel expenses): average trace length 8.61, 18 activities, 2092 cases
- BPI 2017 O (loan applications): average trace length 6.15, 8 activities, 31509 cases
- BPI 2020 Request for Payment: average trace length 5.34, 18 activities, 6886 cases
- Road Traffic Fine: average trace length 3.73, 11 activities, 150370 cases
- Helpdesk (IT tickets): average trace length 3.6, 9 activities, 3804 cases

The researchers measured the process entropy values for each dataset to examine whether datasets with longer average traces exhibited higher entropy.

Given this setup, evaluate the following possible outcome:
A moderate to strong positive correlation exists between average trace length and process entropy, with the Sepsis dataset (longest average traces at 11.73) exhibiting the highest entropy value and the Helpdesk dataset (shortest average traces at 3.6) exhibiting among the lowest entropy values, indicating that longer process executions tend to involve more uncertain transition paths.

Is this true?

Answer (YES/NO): YES